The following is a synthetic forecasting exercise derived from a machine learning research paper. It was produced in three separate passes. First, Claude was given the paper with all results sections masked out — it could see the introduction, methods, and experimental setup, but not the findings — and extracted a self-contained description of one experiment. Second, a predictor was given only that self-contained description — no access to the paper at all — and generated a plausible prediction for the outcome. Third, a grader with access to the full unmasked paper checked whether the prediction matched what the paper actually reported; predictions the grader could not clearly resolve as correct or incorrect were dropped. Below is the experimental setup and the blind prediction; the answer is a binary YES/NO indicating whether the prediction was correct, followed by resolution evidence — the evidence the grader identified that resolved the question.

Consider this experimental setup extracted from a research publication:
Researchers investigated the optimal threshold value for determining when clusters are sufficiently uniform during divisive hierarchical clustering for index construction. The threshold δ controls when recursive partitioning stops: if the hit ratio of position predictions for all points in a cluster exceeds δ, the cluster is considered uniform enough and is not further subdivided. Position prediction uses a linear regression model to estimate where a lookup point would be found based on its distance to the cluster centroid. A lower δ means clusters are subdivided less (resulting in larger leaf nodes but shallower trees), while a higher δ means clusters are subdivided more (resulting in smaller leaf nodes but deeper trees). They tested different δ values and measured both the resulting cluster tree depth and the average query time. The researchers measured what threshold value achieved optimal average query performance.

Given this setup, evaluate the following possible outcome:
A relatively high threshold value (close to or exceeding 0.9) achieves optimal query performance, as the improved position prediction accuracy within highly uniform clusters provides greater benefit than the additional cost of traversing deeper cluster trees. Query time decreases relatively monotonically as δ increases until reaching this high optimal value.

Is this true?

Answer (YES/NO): YES